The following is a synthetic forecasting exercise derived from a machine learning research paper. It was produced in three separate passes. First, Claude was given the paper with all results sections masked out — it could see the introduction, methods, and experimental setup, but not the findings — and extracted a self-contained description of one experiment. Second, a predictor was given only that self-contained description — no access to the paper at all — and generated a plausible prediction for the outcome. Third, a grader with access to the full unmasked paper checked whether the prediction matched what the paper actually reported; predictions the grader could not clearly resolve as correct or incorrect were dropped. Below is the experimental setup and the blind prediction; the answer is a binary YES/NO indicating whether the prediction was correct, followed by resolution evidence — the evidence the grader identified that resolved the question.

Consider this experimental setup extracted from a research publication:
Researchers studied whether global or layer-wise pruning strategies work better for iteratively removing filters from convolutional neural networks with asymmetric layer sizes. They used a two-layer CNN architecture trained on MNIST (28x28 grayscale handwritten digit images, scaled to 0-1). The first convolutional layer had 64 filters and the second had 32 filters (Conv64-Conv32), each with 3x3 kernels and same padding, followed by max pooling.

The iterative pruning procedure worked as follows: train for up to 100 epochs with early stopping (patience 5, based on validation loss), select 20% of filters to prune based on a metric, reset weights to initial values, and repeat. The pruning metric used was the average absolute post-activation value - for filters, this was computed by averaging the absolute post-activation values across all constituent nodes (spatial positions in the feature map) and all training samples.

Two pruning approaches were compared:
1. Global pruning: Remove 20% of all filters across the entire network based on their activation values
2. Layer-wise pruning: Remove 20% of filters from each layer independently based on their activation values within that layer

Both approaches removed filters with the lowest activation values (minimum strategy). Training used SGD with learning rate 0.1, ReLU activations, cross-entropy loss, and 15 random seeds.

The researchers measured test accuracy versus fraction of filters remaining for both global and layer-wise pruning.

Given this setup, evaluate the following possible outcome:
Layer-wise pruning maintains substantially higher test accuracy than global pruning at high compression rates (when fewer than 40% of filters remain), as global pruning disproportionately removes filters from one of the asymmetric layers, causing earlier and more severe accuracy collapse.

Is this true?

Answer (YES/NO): NO